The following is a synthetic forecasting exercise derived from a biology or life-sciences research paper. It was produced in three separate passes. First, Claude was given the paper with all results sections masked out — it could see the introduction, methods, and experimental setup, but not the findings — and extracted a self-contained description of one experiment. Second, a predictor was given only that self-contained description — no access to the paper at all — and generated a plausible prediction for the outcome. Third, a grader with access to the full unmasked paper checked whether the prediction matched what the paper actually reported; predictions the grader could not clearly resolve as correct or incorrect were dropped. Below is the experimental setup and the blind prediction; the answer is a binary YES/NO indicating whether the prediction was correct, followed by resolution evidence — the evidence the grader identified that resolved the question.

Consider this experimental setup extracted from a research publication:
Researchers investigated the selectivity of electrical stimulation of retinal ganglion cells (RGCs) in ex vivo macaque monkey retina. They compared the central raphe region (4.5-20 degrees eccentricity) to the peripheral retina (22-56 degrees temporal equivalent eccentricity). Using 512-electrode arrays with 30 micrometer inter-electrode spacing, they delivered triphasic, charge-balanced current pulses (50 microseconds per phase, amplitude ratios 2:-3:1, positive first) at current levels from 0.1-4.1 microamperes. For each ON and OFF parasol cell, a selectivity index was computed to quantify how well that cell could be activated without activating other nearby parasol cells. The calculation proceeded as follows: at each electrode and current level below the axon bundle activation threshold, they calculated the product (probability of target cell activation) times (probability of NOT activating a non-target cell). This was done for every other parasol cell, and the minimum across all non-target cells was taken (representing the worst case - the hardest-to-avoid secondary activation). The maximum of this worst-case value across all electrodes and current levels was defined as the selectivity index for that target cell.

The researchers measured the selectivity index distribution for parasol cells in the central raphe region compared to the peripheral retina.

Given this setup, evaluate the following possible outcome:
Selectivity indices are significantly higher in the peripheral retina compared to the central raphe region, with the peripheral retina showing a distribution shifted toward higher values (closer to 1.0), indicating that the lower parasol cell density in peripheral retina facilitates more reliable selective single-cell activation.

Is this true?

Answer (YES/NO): YES